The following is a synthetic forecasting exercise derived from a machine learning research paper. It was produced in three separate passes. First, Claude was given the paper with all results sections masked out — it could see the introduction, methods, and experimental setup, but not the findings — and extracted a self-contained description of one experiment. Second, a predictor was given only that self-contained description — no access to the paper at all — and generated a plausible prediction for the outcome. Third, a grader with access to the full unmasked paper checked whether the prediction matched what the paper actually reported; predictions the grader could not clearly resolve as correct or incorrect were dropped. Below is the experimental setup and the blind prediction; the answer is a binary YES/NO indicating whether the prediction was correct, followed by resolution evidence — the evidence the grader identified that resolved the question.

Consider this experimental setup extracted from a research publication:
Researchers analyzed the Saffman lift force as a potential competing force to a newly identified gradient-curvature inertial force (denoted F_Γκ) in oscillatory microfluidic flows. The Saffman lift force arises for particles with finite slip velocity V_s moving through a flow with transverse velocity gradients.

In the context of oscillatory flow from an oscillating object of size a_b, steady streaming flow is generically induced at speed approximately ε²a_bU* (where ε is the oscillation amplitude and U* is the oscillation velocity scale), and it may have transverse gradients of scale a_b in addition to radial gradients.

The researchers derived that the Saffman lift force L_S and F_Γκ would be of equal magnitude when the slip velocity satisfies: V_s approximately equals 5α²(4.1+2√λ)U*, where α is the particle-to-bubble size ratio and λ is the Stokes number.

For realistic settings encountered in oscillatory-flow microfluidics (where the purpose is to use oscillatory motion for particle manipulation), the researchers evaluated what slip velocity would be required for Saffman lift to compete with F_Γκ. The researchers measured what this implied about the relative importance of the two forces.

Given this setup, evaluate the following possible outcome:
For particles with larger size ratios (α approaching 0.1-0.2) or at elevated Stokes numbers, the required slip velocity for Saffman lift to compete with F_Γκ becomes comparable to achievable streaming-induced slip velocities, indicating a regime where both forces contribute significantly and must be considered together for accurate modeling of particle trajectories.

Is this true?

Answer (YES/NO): NO